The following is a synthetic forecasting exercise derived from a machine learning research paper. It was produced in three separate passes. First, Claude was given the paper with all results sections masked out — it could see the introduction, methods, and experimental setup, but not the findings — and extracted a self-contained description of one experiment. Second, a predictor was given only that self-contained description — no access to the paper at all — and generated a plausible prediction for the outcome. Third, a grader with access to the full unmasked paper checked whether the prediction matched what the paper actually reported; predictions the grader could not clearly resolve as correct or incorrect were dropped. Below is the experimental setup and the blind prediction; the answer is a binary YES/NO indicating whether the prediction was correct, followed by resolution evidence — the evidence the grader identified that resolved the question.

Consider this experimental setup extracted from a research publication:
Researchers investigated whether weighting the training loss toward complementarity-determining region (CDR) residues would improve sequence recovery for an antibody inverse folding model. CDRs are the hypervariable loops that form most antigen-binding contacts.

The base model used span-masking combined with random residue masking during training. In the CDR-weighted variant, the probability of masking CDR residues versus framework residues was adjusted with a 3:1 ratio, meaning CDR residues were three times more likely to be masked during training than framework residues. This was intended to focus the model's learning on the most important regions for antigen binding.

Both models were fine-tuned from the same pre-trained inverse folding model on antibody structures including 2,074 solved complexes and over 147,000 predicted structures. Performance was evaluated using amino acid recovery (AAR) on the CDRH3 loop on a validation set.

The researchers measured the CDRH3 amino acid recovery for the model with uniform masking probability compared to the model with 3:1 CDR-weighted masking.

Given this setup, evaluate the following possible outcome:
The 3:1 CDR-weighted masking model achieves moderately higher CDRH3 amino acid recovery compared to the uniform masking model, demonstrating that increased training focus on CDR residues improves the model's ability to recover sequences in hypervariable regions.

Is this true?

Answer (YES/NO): NO